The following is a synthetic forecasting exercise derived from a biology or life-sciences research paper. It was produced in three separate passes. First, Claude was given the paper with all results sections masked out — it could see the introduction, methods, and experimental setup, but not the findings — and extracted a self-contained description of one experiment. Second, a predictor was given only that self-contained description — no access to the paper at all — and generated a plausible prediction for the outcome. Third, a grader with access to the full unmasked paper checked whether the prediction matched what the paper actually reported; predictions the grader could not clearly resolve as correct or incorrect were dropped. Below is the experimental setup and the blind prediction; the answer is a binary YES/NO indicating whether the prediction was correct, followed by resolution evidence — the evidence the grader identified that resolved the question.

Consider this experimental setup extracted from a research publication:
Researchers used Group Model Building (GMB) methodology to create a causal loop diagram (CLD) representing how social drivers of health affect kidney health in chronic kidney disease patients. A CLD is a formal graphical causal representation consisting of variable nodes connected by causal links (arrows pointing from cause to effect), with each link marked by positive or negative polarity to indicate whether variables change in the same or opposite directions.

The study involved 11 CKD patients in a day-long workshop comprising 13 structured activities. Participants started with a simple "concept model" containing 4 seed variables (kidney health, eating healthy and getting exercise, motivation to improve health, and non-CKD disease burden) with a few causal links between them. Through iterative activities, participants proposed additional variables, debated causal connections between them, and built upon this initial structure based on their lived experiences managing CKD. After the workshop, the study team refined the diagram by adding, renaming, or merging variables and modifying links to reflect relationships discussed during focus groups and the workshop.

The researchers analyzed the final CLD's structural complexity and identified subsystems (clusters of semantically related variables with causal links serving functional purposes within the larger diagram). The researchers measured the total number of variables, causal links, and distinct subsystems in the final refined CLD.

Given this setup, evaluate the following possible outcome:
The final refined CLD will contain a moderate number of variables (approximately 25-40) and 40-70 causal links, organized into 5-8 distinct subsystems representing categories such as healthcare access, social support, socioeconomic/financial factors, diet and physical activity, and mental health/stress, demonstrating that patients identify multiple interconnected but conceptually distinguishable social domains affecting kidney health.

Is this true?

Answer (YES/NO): NO